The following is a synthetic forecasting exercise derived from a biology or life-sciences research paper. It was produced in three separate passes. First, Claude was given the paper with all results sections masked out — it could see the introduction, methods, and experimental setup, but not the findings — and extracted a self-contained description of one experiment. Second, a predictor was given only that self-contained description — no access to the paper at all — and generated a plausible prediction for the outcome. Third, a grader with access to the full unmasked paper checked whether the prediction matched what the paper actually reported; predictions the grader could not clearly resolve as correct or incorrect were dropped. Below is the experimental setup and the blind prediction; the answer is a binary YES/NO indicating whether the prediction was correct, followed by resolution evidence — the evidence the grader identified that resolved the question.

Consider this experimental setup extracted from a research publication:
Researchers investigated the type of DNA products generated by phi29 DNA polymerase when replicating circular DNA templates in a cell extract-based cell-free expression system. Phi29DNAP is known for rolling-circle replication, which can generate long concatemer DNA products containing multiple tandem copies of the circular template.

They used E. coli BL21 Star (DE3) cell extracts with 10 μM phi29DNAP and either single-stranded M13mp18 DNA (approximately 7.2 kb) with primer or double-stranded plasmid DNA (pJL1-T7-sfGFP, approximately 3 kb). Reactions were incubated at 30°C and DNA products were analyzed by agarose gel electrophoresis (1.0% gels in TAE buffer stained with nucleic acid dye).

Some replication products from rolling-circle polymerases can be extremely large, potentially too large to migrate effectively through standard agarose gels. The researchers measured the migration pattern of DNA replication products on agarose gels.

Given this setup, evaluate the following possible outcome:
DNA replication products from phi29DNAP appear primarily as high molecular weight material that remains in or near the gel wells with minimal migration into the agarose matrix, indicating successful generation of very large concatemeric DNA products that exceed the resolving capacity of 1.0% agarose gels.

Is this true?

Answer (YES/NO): NO